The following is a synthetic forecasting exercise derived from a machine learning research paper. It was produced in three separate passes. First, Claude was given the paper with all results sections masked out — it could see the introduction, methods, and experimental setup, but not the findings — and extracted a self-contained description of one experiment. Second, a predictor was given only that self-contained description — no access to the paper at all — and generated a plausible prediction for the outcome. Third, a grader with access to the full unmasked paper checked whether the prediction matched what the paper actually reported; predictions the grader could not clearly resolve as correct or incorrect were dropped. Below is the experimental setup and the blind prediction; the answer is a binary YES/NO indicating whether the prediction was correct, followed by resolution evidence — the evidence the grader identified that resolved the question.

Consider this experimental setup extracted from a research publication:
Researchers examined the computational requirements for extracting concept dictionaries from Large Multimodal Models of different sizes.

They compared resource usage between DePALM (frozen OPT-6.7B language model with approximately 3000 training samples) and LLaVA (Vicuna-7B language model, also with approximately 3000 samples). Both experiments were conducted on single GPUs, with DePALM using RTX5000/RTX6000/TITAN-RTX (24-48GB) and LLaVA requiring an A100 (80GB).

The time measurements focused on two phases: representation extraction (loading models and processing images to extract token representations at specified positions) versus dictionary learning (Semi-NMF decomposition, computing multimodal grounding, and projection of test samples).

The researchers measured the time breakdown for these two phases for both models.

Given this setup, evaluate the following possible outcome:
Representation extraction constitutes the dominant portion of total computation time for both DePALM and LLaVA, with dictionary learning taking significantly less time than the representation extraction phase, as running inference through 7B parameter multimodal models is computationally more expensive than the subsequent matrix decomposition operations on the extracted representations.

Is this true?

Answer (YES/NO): YES